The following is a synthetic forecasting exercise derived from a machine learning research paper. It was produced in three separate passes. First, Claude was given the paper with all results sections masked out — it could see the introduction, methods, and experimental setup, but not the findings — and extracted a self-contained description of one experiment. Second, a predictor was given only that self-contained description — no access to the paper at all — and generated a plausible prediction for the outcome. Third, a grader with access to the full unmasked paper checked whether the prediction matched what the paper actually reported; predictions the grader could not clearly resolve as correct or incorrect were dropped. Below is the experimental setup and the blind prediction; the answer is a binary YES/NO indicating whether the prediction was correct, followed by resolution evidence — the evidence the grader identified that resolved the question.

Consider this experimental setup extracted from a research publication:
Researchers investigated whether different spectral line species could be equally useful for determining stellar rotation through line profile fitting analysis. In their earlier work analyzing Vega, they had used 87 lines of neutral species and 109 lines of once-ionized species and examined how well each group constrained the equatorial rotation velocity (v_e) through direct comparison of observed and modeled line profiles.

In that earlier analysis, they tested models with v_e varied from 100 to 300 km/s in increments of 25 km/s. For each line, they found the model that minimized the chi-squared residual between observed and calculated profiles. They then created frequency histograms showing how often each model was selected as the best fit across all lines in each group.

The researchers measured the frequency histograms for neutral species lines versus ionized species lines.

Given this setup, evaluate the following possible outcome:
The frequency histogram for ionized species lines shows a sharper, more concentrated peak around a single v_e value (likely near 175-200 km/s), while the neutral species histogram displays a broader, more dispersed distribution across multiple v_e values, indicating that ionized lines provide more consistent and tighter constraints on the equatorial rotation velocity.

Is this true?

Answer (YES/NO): NO